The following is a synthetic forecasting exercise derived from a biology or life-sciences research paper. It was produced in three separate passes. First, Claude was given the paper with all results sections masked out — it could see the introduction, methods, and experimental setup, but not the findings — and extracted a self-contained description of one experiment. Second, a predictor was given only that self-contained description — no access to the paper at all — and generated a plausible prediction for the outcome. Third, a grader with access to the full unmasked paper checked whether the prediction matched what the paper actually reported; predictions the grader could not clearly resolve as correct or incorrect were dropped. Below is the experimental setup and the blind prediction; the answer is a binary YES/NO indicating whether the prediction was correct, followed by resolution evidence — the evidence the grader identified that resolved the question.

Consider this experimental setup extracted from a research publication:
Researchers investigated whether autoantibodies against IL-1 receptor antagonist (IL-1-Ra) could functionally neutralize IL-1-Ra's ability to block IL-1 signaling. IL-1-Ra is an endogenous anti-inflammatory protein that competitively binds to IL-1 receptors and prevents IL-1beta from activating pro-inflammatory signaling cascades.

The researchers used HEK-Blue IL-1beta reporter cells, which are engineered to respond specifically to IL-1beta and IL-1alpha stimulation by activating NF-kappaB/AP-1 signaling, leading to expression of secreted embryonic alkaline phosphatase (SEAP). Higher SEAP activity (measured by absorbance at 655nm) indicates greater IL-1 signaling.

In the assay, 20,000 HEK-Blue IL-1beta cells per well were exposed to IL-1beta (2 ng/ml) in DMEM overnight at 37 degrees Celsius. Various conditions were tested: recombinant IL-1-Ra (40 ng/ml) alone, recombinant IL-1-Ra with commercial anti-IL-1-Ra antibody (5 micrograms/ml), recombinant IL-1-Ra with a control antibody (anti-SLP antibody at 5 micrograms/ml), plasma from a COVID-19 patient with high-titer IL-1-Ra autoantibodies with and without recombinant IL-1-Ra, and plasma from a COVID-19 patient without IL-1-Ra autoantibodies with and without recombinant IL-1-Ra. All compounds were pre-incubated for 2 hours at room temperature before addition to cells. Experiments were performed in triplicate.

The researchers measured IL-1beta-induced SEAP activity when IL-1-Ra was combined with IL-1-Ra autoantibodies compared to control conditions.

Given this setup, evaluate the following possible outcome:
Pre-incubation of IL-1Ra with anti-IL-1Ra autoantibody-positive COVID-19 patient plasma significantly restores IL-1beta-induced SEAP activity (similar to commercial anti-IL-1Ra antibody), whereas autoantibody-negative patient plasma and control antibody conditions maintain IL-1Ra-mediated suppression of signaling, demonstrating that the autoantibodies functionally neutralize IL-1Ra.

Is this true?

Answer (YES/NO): YES